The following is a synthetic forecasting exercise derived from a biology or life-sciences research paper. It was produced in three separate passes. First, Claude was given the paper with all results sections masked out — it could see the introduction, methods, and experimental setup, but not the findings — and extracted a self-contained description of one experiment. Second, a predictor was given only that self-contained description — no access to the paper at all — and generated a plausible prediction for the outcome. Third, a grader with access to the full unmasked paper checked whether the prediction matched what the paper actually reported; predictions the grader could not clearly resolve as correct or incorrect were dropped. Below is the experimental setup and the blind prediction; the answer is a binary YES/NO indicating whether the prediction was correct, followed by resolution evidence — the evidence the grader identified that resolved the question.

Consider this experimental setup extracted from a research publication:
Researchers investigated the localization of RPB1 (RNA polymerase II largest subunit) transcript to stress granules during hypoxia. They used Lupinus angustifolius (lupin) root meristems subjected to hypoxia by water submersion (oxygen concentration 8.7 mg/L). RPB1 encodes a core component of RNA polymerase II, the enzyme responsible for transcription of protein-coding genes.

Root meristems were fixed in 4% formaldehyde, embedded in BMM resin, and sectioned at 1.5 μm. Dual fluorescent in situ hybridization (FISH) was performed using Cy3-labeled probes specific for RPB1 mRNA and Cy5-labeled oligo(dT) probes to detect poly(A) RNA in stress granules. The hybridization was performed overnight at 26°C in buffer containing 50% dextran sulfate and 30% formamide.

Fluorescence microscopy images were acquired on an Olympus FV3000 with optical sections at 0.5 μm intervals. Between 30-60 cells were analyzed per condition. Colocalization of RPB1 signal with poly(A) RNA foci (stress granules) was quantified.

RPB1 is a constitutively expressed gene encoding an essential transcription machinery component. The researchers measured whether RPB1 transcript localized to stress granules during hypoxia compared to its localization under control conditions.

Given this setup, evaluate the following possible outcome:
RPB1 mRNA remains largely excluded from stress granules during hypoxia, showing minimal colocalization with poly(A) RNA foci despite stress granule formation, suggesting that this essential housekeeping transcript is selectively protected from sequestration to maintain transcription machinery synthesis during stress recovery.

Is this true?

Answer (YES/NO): NO